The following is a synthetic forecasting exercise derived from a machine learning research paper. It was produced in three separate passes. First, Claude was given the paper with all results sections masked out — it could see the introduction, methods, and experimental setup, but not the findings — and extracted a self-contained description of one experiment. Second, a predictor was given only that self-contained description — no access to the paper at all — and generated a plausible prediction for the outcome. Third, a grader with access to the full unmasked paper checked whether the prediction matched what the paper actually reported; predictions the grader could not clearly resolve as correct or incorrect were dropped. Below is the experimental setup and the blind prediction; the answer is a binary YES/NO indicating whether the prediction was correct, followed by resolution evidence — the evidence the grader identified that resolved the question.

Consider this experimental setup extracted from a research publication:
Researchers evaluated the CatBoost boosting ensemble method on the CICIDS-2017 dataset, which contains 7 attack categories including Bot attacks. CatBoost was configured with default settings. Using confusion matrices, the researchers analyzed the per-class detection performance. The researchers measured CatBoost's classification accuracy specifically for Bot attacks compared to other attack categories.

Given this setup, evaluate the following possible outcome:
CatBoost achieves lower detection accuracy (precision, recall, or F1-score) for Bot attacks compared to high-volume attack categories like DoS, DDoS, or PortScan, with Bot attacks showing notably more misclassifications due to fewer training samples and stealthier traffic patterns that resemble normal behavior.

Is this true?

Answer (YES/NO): YES